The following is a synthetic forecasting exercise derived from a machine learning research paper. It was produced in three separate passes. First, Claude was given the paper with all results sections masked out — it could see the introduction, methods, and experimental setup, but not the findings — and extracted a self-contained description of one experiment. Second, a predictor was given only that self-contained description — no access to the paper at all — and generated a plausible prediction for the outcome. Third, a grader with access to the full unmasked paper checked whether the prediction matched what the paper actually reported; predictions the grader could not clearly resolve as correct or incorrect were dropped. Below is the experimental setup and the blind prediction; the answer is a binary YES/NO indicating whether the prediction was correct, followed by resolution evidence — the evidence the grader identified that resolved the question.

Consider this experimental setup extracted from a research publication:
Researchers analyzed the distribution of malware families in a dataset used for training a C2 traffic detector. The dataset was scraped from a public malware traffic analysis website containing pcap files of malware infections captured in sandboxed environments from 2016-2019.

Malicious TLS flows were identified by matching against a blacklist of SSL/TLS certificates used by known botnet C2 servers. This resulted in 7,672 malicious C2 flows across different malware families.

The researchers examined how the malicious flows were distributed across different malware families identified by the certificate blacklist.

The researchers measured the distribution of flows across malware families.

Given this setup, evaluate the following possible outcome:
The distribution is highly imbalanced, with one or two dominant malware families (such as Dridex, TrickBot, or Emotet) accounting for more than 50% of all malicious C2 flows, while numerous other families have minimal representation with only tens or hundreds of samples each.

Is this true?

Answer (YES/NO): YES